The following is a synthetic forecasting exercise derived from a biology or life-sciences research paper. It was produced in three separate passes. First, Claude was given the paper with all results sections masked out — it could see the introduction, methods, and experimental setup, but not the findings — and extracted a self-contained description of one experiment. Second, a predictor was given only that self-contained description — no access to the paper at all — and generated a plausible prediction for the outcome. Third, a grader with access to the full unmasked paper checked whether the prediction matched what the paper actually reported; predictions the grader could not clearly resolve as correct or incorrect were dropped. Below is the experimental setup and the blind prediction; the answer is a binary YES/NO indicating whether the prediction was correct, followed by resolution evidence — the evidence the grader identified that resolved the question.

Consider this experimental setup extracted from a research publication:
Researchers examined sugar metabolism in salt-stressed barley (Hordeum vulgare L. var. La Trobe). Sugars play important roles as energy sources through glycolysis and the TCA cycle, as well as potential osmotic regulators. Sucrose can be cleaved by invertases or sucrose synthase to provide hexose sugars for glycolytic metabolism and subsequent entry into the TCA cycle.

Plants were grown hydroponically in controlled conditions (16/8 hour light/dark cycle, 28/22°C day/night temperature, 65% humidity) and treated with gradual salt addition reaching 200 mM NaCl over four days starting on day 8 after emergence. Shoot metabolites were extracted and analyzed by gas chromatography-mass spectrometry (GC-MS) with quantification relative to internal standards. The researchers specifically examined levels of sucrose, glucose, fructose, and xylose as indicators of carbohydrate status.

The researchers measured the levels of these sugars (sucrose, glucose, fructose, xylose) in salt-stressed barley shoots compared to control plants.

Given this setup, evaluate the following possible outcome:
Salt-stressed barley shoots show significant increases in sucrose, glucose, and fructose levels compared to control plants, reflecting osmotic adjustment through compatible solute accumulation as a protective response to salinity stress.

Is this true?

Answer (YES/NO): NO